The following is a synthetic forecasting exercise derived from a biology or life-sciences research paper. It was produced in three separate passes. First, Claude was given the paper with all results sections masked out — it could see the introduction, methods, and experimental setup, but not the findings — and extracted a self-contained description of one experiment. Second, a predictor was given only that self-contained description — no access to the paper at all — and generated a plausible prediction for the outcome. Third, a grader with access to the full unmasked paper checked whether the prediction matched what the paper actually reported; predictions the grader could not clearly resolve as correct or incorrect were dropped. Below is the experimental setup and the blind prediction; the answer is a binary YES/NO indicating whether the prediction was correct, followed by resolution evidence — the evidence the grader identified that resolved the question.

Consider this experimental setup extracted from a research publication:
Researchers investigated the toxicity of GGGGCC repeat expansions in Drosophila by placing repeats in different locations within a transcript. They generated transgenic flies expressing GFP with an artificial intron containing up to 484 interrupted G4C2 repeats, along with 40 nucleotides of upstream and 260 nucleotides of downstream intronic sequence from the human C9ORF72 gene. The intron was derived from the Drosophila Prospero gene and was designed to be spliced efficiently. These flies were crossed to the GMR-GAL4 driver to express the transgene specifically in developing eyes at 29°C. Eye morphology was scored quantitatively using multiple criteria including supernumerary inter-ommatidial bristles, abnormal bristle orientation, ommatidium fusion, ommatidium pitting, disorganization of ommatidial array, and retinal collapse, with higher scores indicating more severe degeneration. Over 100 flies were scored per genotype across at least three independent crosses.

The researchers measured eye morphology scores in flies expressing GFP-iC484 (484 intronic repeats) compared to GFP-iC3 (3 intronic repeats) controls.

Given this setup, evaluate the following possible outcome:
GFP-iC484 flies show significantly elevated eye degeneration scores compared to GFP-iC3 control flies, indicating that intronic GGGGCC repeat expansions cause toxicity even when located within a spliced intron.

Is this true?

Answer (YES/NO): NO